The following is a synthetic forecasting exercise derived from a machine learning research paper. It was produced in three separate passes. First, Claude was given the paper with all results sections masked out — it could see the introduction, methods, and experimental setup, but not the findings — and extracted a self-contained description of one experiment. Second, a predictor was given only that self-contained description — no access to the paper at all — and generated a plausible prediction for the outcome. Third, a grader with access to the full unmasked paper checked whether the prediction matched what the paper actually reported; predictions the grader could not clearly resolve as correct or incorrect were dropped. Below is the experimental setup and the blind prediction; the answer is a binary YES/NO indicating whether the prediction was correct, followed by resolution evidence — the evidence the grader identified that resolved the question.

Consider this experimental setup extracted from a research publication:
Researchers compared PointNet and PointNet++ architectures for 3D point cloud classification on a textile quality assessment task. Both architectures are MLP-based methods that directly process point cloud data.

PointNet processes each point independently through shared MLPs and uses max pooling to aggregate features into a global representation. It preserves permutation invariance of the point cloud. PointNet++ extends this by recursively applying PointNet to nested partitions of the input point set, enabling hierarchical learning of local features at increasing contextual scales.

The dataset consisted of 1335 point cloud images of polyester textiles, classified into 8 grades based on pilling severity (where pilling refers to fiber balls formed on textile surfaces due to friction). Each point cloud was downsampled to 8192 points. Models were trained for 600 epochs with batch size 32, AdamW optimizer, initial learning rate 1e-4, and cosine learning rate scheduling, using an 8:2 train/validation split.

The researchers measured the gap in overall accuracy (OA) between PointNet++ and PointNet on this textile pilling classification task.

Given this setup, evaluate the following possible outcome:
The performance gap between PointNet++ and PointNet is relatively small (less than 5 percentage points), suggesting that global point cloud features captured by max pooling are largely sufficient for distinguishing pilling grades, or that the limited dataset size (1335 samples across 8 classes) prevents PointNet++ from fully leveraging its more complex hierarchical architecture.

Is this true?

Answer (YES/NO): NO